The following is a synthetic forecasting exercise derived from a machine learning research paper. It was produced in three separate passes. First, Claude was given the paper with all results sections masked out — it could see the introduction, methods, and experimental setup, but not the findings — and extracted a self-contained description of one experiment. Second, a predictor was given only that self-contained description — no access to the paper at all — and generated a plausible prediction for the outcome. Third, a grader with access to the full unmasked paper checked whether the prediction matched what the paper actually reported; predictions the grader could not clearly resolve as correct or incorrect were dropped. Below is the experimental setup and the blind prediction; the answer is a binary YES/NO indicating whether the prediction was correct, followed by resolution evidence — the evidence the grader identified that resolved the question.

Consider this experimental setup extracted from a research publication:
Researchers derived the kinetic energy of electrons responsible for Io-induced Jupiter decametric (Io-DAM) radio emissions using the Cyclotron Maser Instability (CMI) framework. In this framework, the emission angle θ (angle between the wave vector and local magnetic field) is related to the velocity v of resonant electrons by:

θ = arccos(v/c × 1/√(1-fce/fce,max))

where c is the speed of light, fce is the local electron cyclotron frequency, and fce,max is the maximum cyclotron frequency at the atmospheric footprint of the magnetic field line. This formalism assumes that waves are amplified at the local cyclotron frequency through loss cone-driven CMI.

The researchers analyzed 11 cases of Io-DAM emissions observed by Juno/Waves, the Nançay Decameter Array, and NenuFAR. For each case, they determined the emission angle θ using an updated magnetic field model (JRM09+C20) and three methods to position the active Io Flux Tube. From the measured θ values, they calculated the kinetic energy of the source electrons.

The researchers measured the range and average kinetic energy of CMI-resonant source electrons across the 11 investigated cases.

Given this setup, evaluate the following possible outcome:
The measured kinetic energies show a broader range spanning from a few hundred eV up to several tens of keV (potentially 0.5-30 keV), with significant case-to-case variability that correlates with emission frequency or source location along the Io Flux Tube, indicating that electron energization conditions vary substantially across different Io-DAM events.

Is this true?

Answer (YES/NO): NO